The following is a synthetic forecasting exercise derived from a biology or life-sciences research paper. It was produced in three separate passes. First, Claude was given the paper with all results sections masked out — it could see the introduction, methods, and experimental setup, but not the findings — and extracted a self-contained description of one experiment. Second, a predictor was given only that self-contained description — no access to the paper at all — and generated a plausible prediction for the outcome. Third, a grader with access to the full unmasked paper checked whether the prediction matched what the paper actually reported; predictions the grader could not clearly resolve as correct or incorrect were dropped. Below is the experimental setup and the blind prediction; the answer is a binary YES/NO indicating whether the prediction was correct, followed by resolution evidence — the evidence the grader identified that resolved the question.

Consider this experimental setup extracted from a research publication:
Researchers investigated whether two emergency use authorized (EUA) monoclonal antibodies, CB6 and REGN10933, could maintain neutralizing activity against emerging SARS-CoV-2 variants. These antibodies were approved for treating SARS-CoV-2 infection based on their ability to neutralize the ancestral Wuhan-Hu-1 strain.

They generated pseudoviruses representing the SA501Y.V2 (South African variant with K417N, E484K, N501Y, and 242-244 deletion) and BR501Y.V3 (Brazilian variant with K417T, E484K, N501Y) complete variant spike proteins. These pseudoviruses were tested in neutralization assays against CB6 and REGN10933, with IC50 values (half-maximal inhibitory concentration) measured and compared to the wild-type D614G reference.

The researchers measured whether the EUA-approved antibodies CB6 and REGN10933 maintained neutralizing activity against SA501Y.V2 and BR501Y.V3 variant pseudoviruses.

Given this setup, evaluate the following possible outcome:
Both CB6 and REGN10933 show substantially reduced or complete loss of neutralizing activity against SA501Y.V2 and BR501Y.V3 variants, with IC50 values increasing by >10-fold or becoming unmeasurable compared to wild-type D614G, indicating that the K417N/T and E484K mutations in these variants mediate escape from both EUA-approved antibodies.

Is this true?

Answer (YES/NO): NO